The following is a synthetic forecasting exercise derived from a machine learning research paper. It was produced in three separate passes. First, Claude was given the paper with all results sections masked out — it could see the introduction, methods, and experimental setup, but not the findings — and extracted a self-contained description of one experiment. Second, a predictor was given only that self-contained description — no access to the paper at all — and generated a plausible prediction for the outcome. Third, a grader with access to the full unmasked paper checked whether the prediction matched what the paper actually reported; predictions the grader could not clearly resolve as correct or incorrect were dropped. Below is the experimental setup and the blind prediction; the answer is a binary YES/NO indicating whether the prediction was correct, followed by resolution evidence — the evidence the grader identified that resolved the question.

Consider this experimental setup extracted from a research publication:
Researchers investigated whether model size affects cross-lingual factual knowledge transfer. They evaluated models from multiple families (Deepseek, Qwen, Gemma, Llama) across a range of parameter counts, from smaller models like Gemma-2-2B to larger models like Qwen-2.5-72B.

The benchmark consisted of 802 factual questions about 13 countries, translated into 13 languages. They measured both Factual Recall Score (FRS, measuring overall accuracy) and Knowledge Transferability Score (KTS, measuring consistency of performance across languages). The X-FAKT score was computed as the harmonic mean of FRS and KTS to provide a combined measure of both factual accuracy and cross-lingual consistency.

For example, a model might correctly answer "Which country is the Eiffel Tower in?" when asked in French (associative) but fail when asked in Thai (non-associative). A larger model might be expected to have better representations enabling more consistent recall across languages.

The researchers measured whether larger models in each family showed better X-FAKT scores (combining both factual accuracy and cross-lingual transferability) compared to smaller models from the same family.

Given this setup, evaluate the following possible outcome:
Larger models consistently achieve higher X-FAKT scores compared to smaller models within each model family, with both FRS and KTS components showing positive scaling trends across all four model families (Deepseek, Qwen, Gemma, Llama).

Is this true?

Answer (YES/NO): NO